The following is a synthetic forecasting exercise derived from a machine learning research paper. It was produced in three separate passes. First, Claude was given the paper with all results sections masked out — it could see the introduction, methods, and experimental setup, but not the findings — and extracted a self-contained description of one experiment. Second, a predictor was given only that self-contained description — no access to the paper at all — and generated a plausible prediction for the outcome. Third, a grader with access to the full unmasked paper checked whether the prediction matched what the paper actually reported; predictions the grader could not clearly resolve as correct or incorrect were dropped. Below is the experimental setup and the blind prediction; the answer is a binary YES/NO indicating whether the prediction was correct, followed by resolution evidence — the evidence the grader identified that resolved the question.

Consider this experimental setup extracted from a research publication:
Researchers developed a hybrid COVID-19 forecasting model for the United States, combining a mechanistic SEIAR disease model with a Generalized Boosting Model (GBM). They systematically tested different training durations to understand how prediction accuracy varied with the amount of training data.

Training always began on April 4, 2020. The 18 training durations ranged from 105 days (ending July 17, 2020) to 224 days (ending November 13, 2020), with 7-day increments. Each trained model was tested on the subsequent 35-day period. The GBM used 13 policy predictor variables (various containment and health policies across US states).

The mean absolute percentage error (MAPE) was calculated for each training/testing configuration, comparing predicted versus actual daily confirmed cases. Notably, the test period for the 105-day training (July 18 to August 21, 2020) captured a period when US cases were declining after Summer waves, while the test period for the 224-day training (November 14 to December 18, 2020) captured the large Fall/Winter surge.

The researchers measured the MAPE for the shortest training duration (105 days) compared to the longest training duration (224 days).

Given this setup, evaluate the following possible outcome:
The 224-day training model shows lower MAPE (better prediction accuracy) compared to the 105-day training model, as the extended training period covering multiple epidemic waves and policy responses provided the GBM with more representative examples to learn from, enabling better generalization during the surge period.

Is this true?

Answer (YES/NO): YES